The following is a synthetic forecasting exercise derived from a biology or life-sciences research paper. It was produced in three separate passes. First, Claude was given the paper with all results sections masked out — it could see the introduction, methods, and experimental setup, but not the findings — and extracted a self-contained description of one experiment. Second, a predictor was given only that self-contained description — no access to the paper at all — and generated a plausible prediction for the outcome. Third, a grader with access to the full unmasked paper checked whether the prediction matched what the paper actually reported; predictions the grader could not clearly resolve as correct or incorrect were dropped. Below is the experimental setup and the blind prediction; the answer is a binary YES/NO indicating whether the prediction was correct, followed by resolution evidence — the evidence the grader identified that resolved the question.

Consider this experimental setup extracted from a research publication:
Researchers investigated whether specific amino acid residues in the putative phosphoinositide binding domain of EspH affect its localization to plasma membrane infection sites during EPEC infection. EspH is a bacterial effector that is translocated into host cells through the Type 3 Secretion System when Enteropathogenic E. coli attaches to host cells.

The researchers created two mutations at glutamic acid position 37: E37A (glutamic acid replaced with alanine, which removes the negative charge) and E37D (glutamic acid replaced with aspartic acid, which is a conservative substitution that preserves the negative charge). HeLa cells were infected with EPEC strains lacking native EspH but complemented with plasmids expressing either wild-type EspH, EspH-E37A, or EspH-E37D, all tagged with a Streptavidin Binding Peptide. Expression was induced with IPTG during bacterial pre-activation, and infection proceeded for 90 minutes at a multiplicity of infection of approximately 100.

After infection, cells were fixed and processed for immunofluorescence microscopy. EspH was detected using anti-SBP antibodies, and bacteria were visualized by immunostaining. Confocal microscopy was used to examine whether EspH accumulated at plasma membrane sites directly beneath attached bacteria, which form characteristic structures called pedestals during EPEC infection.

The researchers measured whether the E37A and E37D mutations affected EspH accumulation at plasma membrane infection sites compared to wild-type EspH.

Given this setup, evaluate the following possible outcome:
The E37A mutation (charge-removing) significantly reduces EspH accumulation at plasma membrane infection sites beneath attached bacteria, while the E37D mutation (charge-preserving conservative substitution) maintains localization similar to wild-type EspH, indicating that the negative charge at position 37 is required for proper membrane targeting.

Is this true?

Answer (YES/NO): NO